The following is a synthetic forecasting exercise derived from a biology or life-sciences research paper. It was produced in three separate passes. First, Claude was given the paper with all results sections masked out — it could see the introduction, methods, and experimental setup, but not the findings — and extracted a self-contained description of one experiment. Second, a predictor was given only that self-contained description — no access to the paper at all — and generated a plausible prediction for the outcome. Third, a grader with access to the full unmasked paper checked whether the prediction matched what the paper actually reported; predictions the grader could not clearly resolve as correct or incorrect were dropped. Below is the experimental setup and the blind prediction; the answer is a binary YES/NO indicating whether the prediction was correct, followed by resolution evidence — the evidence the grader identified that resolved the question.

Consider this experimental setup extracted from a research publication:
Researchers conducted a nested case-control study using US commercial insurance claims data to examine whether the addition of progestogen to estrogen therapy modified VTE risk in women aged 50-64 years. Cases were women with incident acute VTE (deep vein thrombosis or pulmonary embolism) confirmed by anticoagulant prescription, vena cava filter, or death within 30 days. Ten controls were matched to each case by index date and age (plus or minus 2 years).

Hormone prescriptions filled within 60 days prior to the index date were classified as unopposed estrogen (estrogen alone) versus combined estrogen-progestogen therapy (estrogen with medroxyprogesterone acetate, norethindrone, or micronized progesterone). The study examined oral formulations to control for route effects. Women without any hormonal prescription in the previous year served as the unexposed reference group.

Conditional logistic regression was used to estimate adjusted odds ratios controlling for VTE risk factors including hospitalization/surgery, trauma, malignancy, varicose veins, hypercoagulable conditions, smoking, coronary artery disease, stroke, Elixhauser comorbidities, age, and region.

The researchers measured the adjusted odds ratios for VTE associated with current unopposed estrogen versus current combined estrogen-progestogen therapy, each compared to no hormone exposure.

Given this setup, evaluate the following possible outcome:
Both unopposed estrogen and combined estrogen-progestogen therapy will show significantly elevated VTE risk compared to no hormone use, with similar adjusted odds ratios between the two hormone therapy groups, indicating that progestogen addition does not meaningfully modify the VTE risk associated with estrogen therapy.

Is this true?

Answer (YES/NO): NO